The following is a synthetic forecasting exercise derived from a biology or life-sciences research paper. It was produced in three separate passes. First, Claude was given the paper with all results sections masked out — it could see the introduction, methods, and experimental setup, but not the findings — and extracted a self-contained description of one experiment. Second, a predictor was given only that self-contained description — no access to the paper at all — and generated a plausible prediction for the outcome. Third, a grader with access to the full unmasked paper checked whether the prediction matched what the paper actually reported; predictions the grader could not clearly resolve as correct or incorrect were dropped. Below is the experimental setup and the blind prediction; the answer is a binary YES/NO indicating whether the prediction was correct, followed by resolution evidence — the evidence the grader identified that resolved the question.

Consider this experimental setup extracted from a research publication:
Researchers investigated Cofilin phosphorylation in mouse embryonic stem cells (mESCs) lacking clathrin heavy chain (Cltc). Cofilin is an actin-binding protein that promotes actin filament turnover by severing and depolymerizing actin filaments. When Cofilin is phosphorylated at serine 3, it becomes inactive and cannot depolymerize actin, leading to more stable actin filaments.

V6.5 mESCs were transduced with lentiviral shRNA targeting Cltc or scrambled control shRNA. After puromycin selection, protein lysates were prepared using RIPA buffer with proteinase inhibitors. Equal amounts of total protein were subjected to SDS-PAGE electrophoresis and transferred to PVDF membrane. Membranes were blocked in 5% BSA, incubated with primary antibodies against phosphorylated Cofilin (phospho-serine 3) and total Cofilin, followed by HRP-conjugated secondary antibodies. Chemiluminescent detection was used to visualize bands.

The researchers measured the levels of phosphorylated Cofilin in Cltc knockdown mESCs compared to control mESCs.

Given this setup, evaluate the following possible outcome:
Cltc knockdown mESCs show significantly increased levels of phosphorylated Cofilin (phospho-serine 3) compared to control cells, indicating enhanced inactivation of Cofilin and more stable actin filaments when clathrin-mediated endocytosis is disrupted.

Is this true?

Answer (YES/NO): YES